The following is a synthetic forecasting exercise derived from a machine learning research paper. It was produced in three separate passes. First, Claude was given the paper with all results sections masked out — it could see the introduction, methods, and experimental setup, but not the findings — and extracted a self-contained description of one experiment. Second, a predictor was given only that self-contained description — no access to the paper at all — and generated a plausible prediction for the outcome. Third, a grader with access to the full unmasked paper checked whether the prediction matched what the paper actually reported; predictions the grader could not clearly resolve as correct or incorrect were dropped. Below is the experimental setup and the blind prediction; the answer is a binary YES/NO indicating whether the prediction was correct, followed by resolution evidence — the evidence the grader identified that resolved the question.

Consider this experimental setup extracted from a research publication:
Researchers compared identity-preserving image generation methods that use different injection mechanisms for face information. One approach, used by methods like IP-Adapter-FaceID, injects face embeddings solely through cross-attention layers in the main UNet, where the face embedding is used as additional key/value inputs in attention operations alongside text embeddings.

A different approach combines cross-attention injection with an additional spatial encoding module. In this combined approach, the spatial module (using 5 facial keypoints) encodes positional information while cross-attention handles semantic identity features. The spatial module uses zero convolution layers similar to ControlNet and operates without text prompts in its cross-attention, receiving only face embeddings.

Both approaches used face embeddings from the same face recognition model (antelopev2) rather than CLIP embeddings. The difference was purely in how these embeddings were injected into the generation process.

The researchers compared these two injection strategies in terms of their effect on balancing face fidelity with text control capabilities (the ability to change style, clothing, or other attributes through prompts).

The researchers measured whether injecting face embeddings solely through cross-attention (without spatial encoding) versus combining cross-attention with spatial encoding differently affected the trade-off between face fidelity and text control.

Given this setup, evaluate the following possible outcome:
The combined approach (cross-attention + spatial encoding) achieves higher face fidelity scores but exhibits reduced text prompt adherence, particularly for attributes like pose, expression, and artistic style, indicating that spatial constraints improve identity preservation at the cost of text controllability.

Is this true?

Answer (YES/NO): NO